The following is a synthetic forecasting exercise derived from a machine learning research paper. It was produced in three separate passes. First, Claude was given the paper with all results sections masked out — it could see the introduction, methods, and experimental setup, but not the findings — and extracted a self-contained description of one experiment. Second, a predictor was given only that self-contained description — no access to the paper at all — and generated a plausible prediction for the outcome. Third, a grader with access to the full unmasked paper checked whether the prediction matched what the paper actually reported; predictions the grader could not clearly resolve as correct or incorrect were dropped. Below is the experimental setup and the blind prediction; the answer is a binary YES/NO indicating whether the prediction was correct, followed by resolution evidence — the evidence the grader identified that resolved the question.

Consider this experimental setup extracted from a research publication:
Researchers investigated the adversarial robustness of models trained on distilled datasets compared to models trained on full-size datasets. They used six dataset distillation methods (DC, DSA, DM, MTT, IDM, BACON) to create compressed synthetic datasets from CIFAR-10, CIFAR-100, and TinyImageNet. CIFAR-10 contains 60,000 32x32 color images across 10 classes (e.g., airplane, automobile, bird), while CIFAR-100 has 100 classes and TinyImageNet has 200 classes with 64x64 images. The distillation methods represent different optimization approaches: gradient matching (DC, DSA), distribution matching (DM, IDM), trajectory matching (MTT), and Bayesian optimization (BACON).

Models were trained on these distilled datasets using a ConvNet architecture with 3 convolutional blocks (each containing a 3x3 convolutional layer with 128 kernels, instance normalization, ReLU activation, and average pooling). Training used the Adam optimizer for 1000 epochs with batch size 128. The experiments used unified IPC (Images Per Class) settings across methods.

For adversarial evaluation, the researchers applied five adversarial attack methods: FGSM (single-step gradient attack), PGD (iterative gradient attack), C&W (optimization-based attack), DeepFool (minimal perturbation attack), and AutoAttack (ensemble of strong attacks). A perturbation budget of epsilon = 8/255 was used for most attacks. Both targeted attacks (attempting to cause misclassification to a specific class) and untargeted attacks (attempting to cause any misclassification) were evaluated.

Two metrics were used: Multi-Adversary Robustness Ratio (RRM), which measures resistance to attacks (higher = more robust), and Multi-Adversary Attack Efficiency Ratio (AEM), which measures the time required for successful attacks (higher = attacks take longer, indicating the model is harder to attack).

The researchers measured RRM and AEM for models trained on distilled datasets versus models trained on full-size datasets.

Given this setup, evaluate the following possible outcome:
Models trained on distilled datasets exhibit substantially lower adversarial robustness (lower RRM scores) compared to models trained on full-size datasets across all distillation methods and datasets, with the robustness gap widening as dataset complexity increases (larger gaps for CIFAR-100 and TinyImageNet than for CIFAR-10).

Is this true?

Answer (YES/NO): NO